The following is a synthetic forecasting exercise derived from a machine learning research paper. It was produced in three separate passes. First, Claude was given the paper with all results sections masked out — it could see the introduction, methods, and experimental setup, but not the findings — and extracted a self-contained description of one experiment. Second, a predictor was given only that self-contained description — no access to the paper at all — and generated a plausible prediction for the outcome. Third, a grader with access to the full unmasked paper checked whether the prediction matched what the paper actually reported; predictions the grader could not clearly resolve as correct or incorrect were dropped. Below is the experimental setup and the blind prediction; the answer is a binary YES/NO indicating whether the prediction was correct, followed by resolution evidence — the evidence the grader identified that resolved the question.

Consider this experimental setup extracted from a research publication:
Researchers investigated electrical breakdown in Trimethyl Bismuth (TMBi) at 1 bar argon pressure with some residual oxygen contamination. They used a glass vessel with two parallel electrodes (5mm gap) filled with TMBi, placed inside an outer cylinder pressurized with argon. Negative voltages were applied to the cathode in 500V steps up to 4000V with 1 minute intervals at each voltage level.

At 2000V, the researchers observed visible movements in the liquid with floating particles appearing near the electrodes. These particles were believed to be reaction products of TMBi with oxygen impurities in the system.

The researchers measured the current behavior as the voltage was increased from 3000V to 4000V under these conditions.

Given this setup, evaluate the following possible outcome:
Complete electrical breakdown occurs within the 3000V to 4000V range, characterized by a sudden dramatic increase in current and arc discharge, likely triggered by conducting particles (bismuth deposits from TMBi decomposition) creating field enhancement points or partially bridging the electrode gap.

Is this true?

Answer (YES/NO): NO